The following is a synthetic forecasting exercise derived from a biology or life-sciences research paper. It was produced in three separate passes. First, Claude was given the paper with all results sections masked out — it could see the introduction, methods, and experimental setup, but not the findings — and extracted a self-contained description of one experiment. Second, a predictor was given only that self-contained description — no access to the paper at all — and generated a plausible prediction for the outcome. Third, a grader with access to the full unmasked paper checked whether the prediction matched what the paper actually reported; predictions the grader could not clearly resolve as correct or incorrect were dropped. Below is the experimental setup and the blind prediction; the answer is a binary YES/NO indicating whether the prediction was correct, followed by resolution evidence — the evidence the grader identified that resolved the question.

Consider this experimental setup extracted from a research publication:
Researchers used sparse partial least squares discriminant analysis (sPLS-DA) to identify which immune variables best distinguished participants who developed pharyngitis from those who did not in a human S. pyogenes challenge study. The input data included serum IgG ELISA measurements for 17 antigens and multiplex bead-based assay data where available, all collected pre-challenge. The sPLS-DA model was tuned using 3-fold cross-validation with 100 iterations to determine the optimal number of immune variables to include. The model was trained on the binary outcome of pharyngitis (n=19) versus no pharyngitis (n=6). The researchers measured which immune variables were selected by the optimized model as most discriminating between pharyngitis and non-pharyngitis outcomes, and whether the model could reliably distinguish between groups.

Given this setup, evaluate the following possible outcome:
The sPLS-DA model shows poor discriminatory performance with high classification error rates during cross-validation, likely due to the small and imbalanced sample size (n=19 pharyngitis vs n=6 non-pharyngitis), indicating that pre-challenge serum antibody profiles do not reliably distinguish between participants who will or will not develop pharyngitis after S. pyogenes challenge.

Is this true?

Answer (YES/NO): NO